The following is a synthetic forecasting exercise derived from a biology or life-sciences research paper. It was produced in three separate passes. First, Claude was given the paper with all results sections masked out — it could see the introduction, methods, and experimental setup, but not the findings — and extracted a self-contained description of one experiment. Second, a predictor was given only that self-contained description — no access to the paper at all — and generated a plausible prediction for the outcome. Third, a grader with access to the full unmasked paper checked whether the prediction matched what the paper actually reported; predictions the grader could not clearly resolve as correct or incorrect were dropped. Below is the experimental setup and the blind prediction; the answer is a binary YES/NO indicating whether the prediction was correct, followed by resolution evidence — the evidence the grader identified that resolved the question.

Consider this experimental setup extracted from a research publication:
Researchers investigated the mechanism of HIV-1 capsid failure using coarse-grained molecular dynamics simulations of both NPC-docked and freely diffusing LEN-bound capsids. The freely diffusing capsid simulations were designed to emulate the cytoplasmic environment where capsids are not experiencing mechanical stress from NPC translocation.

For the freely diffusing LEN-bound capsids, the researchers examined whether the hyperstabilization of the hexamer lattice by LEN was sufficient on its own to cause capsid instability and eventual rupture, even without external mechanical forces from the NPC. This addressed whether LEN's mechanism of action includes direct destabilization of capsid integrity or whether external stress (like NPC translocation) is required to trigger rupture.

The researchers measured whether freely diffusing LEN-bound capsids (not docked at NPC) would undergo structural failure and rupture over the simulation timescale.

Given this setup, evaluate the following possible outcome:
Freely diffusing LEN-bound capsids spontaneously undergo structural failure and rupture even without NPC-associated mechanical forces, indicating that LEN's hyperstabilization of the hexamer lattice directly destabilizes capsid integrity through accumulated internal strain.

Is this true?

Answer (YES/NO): NO